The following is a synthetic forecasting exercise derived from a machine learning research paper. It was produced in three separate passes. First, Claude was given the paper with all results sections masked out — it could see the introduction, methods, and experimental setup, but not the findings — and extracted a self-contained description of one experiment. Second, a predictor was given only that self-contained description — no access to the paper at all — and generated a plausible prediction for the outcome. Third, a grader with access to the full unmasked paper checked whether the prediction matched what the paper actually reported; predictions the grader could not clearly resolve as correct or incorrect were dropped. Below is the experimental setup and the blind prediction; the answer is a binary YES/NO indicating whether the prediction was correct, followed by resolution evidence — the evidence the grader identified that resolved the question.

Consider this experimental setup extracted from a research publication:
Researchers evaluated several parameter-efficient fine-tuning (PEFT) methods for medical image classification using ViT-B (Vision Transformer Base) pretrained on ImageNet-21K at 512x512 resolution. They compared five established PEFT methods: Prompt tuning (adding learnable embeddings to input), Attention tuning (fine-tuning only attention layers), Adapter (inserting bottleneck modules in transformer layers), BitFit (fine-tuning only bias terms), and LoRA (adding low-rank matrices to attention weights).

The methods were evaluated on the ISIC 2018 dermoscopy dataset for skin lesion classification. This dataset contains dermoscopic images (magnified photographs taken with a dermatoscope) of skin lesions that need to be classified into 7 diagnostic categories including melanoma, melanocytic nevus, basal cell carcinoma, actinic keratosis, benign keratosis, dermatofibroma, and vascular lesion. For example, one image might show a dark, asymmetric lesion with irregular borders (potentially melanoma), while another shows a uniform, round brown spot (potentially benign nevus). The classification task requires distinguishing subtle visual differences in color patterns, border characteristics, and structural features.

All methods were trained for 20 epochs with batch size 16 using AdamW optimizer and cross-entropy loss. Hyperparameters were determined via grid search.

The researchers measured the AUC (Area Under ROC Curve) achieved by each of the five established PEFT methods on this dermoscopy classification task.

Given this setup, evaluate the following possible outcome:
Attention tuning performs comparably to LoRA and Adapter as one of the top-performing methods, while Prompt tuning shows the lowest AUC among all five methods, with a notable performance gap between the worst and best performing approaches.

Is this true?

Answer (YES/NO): NO